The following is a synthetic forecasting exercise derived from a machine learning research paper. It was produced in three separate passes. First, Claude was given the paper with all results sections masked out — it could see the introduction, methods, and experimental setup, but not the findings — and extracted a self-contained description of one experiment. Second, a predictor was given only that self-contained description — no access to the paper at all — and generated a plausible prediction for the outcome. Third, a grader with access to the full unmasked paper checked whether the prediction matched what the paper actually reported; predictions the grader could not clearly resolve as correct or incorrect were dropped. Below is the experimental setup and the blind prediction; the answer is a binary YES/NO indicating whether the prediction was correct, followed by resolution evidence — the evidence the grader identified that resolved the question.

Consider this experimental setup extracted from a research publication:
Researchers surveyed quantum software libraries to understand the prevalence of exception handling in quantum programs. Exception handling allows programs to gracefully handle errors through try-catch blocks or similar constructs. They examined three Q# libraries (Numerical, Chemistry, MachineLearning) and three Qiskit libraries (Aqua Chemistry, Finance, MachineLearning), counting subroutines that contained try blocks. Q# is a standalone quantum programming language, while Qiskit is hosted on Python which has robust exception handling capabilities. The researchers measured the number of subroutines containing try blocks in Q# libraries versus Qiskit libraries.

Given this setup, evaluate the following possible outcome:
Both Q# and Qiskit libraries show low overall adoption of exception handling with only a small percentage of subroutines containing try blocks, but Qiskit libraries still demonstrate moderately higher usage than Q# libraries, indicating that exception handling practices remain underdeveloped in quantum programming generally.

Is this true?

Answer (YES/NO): NO